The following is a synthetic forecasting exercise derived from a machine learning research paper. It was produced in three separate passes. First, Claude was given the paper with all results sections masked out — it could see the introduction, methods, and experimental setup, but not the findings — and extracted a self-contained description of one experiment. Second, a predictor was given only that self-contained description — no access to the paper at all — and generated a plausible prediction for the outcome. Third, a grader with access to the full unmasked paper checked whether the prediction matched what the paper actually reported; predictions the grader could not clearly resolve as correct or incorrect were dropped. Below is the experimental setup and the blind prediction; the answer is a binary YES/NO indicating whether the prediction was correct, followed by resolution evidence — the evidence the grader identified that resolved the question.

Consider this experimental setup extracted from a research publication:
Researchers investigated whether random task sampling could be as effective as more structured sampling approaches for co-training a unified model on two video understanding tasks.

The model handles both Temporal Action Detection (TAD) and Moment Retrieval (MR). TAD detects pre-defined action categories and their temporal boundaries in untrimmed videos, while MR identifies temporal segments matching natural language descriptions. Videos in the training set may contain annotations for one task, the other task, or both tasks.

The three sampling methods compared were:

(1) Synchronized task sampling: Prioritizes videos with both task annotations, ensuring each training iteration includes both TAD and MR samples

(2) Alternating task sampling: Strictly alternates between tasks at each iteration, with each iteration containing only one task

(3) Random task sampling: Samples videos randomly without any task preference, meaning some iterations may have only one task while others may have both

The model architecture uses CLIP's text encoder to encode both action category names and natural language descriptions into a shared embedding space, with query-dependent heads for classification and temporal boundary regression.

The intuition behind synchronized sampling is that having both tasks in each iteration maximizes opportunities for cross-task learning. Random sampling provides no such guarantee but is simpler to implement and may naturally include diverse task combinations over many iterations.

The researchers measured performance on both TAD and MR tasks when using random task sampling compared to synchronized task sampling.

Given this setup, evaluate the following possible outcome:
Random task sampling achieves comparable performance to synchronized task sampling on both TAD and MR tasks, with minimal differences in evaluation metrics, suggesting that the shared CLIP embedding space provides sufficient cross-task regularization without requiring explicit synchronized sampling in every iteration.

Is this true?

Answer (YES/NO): NO